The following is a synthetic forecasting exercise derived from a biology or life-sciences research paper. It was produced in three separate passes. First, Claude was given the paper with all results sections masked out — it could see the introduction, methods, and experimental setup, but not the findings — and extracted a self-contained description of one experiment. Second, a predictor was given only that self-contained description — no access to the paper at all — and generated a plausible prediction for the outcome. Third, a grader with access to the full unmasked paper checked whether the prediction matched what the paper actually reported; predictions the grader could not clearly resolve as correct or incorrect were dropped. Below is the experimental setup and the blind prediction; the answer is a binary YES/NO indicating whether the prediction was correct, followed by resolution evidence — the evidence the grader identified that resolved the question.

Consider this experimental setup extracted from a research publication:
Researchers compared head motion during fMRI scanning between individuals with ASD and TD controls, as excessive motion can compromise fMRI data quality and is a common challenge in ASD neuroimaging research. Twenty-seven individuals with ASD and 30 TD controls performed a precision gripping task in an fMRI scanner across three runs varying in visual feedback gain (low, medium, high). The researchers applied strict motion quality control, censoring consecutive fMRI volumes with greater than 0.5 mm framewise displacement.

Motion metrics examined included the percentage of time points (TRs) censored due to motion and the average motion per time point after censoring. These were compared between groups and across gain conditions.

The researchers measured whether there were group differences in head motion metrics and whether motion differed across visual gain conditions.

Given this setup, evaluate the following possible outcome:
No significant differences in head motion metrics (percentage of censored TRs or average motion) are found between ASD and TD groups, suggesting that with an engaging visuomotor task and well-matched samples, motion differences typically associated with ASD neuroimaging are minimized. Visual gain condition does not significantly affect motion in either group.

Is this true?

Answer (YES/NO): YES